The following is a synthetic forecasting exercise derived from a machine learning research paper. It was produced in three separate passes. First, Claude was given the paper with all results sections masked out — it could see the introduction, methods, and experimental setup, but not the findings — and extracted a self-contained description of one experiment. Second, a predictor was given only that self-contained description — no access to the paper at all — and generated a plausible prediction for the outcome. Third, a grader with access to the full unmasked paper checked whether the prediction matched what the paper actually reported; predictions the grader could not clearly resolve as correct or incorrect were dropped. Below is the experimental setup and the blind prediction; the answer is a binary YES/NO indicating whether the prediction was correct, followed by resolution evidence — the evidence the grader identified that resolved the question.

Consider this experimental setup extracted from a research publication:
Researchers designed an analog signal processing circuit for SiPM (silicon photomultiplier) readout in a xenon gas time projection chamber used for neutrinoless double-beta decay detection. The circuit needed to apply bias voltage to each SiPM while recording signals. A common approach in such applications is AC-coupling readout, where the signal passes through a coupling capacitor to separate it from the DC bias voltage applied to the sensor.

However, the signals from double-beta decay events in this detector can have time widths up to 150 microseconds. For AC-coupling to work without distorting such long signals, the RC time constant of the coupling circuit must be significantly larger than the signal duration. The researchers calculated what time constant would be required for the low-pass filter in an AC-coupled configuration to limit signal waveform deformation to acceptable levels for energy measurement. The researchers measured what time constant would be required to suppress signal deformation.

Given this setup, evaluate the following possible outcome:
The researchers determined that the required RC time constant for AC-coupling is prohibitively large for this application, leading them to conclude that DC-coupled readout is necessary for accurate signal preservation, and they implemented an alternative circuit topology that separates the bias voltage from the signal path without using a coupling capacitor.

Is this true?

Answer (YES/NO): YES